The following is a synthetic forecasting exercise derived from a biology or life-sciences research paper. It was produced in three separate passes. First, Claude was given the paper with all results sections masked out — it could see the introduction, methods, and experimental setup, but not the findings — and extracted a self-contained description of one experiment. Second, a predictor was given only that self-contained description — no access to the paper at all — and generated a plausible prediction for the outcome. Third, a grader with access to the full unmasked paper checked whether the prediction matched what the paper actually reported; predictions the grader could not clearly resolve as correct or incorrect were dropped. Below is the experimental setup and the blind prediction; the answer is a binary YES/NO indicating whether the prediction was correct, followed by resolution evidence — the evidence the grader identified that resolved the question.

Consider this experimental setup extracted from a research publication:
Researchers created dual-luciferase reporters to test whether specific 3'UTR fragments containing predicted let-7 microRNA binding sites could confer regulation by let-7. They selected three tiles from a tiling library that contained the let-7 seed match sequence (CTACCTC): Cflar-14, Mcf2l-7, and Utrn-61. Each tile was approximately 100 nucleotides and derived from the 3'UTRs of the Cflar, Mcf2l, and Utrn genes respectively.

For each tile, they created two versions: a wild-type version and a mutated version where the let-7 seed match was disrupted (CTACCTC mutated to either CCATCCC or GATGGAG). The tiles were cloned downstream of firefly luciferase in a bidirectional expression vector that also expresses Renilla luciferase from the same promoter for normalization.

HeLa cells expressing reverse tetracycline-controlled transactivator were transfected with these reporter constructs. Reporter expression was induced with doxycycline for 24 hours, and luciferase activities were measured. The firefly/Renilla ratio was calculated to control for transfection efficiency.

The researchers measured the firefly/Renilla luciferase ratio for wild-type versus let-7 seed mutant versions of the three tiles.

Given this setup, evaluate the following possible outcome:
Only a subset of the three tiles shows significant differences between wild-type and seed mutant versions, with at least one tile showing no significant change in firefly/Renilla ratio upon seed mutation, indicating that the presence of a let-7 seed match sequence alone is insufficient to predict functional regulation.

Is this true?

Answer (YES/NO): NO